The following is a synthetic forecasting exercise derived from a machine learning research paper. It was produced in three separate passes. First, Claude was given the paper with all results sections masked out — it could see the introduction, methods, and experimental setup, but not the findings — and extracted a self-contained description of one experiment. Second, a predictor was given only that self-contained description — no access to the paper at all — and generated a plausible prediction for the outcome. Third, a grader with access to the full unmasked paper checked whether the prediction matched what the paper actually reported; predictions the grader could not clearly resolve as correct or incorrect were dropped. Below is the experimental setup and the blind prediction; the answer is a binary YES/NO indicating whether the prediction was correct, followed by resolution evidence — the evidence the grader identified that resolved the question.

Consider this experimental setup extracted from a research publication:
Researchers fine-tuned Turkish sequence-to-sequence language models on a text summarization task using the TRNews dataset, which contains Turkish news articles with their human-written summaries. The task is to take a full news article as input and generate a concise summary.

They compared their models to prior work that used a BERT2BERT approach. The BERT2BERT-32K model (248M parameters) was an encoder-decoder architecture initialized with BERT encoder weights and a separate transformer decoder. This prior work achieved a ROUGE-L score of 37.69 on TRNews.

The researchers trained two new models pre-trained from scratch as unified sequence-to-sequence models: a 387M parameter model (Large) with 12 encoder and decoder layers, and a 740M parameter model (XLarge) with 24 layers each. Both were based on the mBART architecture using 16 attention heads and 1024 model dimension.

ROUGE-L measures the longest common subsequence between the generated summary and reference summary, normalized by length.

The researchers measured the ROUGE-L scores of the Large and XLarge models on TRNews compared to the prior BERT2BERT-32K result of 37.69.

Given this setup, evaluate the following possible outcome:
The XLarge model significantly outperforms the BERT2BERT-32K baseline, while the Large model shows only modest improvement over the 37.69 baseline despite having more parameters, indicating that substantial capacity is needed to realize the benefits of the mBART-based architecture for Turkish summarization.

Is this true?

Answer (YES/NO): NO